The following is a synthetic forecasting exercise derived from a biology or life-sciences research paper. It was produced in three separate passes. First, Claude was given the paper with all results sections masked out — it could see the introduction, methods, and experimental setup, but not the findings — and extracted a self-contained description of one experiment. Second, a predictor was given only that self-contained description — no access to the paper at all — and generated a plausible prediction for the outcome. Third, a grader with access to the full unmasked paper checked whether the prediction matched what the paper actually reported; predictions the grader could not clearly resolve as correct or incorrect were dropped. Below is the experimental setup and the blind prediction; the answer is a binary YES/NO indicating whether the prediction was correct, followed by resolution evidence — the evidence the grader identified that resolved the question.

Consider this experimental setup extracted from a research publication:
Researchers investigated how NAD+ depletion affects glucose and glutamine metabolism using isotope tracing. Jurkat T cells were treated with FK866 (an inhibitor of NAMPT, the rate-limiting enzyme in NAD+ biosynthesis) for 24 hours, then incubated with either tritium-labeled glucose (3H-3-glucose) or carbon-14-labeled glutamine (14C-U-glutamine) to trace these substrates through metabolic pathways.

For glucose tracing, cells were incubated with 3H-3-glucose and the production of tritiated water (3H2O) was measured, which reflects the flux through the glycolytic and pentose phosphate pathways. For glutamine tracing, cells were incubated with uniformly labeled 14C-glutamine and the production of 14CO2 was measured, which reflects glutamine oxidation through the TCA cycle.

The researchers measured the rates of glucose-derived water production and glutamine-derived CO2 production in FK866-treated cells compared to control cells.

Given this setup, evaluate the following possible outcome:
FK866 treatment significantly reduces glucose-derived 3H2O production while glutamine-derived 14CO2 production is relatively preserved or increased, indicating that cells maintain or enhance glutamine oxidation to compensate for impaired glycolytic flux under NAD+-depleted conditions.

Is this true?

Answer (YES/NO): NO